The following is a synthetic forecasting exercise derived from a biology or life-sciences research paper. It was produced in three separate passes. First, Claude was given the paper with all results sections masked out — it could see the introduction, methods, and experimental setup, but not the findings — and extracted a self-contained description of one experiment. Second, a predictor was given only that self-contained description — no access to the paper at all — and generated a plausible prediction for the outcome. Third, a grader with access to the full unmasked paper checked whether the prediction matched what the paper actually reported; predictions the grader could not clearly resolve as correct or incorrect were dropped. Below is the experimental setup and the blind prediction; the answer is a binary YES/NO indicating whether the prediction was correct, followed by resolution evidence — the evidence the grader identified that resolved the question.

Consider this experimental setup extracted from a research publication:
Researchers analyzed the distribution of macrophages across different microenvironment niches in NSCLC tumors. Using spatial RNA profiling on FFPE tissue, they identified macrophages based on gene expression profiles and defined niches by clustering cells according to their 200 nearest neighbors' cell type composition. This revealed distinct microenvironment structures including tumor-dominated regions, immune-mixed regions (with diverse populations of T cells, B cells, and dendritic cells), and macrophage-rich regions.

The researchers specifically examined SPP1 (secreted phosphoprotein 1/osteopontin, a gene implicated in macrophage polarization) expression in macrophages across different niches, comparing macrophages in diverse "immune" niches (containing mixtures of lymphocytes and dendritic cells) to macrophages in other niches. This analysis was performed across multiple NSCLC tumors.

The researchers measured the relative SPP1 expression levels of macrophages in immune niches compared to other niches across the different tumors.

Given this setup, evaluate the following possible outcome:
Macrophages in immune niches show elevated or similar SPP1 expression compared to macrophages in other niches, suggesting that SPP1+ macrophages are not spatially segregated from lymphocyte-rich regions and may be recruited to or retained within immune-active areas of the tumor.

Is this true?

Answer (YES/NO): NO